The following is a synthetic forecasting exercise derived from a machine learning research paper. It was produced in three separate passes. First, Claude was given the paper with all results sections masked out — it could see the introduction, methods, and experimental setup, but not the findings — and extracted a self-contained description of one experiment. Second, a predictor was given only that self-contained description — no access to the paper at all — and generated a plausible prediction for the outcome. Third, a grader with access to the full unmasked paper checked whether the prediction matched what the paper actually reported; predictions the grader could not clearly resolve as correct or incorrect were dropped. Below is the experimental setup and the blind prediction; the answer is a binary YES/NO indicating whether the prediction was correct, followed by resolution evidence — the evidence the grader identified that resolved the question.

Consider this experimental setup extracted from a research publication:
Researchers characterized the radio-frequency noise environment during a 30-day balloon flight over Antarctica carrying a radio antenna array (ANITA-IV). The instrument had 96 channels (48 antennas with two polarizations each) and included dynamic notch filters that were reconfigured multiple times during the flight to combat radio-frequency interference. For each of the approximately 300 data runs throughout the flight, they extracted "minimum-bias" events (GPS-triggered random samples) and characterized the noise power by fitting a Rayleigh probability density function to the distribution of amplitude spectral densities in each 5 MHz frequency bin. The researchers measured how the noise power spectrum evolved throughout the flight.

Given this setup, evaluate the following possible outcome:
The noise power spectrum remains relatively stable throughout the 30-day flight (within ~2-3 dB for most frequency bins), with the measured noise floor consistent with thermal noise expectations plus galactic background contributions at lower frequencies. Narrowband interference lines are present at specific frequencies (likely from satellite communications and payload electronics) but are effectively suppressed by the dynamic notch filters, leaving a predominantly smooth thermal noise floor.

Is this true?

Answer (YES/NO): NO